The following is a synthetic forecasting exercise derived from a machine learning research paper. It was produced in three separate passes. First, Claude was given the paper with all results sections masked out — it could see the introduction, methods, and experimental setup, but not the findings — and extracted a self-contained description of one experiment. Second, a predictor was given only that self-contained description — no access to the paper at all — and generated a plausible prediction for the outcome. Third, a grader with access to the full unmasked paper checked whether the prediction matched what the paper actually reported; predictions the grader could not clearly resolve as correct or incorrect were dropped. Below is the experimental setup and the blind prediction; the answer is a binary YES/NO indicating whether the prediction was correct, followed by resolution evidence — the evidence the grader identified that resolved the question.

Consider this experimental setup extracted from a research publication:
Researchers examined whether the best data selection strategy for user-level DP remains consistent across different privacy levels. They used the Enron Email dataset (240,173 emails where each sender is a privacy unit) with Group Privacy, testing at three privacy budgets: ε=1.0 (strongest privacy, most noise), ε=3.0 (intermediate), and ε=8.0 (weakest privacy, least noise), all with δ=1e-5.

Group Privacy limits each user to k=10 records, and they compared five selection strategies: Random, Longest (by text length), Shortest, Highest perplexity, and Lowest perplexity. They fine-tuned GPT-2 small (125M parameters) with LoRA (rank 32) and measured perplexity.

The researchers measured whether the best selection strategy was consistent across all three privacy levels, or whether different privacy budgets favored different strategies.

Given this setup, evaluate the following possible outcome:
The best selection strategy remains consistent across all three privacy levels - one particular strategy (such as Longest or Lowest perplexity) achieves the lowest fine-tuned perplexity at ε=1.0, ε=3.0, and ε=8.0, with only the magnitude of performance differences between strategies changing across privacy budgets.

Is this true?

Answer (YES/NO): YES